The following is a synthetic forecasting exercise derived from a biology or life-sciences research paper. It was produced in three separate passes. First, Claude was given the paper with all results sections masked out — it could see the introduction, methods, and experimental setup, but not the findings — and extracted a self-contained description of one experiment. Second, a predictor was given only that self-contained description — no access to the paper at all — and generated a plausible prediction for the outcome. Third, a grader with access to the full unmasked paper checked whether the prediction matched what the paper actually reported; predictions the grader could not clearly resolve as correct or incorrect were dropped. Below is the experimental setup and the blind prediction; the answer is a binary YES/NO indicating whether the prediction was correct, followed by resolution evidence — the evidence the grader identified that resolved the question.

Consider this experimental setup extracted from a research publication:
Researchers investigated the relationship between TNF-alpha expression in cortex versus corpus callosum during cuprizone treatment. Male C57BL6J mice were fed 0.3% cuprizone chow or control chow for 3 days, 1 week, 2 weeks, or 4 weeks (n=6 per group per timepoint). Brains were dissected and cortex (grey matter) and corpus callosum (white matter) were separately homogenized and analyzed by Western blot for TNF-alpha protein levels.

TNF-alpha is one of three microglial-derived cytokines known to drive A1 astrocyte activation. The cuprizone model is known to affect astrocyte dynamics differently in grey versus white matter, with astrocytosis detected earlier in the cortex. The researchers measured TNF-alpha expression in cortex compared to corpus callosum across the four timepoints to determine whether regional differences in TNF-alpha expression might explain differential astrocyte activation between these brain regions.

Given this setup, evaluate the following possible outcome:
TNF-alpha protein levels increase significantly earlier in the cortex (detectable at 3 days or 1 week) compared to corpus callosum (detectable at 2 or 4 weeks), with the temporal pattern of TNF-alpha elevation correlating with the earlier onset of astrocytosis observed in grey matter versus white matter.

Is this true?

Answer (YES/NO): NO